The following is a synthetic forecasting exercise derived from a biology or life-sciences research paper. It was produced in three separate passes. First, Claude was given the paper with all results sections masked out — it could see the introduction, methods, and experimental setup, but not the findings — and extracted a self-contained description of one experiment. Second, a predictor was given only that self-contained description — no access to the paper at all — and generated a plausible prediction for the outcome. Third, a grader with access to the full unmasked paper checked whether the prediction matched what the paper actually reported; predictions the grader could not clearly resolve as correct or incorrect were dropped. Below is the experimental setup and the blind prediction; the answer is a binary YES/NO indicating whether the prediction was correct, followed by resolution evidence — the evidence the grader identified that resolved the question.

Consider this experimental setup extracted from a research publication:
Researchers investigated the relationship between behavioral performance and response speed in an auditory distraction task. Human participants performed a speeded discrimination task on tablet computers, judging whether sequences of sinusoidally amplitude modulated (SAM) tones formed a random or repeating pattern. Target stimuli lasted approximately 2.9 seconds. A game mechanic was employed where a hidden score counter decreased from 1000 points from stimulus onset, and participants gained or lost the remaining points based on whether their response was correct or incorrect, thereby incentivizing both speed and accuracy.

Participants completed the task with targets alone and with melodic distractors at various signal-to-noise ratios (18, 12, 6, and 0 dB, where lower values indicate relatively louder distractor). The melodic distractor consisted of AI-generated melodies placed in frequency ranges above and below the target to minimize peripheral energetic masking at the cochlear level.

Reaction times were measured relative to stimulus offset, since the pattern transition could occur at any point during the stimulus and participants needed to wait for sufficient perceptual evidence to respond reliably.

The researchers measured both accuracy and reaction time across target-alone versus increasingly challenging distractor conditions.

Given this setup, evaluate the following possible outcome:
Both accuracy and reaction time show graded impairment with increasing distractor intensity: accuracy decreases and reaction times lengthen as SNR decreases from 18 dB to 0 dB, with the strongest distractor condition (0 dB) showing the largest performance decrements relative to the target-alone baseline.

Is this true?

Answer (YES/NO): YES